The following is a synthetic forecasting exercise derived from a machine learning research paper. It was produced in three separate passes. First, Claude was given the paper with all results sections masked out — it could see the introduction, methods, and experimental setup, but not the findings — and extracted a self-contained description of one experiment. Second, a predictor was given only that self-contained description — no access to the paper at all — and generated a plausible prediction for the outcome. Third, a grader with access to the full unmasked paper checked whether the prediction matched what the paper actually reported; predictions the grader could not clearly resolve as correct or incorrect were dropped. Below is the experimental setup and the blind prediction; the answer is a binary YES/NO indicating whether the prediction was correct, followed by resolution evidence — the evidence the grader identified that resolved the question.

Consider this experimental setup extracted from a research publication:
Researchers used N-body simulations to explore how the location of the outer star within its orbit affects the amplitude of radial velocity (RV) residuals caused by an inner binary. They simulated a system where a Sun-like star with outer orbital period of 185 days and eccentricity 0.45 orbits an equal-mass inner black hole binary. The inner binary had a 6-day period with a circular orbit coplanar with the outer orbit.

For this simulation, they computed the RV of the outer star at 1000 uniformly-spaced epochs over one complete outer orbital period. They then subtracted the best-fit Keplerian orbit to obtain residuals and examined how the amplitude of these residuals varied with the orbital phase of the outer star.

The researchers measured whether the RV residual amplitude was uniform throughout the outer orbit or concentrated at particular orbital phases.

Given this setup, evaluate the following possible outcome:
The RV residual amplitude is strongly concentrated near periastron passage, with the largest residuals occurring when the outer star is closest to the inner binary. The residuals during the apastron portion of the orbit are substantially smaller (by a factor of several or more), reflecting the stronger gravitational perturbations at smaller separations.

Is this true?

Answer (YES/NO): YES